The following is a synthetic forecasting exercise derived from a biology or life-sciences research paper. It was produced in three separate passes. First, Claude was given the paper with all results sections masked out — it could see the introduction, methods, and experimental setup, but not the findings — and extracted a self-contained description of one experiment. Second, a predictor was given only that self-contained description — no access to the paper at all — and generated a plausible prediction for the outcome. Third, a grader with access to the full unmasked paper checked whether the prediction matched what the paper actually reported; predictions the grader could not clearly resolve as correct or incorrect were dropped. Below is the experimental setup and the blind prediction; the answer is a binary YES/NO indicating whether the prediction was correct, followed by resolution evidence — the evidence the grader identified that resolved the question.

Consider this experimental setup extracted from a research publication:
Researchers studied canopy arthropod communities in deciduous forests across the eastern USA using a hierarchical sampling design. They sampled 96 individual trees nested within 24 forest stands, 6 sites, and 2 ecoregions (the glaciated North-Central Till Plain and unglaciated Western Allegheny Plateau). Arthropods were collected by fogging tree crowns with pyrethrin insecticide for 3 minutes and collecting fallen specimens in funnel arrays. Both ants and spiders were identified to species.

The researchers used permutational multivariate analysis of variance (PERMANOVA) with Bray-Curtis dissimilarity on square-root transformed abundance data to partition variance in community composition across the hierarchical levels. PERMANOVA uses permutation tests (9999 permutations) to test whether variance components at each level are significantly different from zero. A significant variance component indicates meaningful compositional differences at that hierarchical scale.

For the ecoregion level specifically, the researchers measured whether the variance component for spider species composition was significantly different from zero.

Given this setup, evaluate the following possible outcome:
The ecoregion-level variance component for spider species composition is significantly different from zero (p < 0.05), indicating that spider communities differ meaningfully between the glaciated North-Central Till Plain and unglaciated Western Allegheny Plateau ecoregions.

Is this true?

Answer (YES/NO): NO